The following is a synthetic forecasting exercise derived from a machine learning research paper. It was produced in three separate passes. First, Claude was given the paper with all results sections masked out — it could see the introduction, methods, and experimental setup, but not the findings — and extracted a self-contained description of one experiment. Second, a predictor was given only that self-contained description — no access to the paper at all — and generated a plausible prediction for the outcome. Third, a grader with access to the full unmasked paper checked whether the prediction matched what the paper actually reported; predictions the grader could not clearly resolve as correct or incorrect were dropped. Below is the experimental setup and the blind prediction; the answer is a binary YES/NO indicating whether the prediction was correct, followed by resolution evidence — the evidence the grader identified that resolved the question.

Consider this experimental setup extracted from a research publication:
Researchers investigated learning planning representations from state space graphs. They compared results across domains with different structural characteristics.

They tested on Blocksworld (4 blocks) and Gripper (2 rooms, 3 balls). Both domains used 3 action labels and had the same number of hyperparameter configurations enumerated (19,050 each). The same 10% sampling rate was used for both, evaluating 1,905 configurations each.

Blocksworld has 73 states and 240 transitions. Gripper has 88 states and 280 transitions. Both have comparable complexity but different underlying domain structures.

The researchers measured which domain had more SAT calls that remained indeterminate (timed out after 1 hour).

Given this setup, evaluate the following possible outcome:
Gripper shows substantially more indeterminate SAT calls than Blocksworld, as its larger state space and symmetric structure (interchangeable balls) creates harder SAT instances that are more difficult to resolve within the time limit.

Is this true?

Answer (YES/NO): YES